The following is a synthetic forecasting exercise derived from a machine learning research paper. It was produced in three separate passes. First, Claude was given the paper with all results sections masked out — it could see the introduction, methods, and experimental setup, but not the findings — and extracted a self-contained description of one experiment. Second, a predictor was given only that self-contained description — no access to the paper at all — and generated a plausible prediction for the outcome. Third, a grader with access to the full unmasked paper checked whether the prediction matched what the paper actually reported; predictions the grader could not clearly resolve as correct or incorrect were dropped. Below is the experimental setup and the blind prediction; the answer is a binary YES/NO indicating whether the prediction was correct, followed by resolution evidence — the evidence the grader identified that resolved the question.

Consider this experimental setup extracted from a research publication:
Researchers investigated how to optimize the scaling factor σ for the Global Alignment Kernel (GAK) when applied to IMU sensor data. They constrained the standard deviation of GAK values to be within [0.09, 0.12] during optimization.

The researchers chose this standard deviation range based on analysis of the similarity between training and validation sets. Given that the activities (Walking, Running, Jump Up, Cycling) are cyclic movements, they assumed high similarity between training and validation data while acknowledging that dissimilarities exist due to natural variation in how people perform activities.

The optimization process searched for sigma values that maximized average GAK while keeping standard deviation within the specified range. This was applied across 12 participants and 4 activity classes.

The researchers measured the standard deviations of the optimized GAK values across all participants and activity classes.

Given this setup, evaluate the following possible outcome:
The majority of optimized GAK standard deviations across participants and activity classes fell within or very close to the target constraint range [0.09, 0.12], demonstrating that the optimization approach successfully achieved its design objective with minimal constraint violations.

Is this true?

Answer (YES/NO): YES